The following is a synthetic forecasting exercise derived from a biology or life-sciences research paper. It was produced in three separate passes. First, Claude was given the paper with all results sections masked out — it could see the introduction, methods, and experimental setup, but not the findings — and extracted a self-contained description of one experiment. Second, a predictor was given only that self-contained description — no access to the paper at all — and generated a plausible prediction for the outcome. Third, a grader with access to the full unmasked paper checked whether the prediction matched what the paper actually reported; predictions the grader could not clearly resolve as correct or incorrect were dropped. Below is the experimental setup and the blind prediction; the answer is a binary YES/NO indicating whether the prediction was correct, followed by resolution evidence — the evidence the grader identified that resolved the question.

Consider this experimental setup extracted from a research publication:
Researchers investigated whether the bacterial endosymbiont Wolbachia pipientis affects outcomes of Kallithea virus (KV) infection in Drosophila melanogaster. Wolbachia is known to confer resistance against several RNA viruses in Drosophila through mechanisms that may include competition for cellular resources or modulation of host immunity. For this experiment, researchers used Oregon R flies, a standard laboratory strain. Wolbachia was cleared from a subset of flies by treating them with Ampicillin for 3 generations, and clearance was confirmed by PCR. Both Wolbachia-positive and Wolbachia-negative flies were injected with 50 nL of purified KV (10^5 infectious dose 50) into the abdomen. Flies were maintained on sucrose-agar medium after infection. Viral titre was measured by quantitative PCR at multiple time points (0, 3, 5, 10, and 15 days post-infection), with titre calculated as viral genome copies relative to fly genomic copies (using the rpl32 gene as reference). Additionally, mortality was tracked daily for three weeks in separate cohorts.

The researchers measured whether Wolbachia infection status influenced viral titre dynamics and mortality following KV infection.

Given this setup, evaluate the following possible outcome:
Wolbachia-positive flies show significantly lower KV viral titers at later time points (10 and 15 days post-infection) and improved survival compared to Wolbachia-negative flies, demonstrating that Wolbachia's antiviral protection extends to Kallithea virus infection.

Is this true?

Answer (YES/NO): NO